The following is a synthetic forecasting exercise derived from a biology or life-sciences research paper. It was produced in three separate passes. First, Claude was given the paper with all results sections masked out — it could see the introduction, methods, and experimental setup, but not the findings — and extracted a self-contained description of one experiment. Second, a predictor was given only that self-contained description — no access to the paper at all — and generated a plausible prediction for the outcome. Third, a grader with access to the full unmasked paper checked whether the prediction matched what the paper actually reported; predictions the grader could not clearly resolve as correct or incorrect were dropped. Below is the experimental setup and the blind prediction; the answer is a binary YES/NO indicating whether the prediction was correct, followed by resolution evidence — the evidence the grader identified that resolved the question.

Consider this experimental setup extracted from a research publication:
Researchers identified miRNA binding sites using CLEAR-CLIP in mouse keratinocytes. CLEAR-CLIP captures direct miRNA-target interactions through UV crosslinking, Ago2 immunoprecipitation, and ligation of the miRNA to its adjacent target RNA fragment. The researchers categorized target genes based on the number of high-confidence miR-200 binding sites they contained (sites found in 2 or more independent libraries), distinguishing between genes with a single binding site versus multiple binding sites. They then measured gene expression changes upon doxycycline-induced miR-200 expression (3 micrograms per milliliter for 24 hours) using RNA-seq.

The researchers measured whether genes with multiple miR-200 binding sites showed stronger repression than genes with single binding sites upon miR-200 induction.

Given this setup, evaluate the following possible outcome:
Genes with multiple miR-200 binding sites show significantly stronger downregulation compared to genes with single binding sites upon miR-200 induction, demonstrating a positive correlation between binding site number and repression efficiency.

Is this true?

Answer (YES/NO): YES